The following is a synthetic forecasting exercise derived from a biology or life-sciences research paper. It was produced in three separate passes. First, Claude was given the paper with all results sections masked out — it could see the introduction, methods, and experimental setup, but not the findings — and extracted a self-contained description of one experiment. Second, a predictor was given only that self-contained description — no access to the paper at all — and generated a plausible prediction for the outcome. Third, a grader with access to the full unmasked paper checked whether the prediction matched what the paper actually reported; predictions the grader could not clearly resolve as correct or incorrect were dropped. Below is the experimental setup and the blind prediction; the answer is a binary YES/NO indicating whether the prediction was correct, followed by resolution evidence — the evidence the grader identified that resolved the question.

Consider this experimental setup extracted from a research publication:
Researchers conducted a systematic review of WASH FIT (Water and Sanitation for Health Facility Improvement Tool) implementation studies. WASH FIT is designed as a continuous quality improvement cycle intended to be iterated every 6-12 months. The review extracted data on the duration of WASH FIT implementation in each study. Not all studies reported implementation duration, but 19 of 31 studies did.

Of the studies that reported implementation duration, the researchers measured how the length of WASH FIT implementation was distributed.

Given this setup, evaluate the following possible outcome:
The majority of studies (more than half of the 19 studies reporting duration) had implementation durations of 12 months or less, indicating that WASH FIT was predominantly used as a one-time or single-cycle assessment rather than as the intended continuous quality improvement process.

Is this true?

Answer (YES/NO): YES